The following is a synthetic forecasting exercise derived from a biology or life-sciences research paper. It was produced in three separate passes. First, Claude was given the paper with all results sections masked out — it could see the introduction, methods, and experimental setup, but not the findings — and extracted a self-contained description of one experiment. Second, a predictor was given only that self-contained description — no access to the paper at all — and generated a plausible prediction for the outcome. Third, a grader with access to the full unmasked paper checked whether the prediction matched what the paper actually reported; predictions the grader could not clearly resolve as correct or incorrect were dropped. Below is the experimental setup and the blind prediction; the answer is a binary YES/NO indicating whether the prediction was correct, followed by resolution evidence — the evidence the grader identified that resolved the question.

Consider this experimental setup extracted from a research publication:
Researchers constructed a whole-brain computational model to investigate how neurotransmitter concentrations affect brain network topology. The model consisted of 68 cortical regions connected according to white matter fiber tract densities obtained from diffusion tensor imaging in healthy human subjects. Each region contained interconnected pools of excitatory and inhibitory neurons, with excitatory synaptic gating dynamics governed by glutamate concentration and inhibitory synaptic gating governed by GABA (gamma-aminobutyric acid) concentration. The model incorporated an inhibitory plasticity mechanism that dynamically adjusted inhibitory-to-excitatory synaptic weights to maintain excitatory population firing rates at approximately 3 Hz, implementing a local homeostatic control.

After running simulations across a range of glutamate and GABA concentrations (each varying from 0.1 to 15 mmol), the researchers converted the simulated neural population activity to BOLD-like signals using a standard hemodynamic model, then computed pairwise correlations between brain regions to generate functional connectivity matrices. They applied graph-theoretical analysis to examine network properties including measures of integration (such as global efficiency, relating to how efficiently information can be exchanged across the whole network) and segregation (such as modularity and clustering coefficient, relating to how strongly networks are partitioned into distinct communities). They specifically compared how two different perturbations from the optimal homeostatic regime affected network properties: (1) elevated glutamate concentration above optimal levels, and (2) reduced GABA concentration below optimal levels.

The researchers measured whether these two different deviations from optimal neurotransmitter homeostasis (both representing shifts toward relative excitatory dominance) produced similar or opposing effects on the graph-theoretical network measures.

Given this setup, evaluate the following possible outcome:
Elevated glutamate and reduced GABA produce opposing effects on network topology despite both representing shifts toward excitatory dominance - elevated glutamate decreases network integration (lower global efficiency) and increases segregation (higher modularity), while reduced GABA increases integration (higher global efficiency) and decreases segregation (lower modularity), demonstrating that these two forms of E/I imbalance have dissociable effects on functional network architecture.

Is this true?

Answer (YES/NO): NO